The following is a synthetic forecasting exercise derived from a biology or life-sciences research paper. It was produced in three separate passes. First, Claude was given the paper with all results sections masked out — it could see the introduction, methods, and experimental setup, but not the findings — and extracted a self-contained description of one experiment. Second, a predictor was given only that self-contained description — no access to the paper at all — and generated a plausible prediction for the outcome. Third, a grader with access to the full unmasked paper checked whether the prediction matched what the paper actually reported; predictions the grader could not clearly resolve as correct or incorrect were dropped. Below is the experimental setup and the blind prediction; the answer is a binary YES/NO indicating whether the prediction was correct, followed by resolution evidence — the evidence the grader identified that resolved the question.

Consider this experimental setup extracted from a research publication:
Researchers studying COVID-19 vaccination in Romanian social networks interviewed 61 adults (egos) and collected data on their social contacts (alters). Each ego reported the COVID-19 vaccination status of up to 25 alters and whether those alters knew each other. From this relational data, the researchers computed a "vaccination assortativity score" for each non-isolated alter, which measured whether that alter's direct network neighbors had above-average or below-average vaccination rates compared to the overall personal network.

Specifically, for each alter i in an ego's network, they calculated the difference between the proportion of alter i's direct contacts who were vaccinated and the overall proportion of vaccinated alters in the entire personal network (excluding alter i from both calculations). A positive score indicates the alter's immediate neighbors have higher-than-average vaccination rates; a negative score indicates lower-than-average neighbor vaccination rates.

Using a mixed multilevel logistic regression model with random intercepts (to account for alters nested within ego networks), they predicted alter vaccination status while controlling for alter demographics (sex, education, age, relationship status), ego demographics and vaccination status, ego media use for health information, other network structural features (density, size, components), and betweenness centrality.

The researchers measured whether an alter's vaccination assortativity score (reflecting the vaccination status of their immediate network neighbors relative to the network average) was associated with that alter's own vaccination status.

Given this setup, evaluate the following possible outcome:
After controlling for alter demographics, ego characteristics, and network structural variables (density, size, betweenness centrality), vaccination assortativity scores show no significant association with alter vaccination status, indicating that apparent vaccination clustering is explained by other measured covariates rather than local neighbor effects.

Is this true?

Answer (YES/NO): NO